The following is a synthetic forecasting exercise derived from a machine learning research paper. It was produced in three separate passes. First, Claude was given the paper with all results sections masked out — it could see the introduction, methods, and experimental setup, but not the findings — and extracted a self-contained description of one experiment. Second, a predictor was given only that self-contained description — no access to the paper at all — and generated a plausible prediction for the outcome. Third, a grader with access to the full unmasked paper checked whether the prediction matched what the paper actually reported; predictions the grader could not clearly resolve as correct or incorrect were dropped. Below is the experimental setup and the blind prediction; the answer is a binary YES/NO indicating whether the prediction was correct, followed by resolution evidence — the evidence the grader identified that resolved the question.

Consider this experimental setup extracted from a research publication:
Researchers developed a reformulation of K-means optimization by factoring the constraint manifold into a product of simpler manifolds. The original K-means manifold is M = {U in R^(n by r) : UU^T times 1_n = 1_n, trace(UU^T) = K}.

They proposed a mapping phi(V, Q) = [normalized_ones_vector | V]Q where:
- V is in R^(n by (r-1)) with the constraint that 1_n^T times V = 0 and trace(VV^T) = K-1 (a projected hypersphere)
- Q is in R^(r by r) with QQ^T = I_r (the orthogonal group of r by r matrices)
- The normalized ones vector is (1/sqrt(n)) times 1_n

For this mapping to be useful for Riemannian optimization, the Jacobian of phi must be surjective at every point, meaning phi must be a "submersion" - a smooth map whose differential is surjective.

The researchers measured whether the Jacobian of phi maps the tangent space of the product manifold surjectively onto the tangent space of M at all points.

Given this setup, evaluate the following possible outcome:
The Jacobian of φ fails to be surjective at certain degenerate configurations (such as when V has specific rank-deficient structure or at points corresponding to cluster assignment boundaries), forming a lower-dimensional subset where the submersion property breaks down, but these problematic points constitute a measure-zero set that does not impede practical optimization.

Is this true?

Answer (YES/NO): NO